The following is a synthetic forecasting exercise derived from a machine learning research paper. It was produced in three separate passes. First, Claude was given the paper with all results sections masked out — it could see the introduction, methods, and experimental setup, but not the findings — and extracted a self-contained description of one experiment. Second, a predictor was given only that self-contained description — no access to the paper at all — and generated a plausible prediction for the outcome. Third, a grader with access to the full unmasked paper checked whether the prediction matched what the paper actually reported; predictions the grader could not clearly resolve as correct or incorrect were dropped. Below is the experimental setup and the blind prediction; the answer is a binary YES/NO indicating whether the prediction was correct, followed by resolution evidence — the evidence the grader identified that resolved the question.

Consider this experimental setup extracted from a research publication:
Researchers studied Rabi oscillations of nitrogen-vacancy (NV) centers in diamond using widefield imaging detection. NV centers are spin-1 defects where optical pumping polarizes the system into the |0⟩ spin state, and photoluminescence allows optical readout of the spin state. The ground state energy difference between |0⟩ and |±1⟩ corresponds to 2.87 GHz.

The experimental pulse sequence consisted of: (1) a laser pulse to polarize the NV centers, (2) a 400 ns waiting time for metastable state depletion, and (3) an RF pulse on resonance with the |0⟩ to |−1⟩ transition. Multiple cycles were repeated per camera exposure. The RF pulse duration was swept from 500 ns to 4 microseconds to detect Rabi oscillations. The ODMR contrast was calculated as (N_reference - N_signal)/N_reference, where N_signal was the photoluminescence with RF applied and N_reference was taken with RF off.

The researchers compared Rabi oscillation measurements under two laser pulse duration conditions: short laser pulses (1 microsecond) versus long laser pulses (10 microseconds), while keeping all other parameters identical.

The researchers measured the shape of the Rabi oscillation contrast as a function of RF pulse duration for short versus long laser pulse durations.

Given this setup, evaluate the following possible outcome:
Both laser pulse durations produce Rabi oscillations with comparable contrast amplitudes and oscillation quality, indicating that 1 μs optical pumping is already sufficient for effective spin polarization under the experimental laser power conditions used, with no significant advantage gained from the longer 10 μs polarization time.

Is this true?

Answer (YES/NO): NO